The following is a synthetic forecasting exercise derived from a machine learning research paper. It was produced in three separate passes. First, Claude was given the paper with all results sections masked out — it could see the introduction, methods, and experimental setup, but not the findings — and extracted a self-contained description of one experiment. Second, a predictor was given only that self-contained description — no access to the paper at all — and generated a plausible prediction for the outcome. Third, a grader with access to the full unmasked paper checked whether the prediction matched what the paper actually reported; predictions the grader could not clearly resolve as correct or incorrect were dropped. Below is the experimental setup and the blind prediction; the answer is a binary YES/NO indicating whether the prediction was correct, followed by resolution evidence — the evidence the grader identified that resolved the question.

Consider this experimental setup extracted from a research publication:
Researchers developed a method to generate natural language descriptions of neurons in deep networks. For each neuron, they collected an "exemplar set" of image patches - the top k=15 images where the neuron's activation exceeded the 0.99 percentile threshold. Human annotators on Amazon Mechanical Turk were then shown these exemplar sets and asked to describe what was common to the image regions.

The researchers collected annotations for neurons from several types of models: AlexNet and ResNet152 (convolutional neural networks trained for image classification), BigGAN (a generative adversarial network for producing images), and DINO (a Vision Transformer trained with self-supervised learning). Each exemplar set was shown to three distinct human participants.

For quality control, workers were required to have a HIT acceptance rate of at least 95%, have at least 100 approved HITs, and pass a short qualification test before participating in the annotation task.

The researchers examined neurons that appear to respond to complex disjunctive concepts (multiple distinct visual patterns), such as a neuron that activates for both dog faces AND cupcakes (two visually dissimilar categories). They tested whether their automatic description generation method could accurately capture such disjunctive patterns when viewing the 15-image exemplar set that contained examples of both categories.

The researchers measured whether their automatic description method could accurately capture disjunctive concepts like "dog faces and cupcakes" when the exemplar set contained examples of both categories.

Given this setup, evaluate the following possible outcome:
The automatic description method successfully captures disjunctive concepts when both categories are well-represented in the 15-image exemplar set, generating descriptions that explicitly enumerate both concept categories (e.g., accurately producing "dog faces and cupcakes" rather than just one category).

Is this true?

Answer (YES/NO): NO